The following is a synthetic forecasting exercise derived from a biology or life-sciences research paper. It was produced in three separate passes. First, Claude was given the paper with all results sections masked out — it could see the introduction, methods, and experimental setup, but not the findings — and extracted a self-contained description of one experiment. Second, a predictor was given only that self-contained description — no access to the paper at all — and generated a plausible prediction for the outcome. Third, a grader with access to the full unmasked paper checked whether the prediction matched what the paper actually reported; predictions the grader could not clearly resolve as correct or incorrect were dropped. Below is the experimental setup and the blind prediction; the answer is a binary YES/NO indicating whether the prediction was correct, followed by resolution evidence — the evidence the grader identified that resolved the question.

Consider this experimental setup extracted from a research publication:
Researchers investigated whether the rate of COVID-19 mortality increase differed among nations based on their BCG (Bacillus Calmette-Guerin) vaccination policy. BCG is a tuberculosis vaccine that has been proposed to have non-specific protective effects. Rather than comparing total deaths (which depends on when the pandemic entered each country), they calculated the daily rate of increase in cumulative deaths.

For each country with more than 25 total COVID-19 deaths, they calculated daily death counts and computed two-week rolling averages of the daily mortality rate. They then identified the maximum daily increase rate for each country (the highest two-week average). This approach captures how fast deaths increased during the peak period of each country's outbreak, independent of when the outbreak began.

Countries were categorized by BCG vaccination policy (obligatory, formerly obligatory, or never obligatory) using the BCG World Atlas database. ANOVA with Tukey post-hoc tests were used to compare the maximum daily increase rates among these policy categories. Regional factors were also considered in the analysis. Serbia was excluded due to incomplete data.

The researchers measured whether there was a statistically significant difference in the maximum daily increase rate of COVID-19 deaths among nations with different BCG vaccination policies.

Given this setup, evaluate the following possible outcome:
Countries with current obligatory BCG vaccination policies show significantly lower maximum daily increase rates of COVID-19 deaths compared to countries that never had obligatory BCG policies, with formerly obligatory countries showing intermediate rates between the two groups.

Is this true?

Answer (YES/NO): NO